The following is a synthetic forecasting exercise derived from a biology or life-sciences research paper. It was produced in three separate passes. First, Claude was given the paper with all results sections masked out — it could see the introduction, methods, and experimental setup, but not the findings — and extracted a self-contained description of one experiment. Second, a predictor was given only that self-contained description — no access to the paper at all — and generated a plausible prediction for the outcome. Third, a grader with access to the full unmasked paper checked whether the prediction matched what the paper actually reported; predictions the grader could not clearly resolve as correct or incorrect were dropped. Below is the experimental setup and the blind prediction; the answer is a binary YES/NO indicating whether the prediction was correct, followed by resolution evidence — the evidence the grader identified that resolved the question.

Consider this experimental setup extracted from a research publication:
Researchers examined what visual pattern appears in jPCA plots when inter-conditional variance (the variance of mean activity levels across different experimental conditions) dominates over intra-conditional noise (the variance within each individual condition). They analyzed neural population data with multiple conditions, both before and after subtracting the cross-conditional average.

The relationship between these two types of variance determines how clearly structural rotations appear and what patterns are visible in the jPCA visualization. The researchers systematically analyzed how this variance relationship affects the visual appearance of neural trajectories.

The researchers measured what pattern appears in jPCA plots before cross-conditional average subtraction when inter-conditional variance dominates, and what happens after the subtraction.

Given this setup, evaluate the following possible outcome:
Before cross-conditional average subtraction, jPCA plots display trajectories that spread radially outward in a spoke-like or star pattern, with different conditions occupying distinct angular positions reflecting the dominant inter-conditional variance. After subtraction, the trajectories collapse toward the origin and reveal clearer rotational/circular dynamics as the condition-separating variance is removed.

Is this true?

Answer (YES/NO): NO